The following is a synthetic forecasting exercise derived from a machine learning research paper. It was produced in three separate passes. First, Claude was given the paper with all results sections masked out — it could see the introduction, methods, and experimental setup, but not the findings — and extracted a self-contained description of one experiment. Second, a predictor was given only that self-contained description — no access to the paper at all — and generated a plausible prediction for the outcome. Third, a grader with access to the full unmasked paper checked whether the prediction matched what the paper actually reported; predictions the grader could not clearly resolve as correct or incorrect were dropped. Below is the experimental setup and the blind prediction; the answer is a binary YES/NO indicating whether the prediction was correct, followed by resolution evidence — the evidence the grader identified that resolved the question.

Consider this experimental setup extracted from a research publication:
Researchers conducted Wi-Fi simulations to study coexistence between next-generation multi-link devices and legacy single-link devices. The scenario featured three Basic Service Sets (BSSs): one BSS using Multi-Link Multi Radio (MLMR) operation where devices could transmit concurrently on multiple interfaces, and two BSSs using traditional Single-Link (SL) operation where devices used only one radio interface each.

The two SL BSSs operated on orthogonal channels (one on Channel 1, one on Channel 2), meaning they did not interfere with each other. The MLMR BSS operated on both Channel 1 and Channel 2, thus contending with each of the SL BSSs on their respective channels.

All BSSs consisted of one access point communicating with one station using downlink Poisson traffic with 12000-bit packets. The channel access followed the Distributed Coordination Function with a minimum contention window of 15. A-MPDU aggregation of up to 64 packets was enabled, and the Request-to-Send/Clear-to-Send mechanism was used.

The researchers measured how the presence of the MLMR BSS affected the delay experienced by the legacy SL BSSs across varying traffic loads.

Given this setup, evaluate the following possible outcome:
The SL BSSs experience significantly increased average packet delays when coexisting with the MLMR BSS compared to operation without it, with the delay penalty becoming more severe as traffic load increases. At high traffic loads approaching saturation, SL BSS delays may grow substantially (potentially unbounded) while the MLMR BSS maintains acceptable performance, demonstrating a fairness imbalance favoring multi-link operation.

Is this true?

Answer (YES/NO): NO